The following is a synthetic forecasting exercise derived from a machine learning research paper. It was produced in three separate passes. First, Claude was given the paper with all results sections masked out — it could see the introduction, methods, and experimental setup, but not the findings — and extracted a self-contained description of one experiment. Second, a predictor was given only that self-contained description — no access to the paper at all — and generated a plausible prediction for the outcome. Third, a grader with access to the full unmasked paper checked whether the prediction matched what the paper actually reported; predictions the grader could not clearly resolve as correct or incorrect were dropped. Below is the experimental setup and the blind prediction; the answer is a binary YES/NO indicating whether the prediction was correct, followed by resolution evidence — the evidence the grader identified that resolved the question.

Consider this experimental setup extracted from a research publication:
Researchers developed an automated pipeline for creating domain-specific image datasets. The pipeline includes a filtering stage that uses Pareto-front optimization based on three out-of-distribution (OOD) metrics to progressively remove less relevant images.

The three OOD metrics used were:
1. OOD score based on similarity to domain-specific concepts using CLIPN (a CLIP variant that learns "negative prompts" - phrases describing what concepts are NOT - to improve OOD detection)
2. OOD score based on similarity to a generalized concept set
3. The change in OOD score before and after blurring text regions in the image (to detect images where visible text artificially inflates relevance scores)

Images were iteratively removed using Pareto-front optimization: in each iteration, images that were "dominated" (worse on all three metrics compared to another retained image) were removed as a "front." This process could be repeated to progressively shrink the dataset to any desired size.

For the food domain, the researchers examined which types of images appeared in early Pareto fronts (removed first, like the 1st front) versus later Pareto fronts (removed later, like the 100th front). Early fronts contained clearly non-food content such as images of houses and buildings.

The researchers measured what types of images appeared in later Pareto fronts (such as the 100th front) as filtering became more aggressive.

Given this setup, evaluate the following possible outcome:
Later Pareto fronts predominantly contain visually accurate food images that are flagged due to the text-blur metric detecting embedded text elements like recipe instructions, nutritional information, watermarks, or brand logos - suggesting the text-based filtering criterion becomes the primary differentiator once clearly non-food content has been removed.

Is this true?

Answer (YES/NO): NO